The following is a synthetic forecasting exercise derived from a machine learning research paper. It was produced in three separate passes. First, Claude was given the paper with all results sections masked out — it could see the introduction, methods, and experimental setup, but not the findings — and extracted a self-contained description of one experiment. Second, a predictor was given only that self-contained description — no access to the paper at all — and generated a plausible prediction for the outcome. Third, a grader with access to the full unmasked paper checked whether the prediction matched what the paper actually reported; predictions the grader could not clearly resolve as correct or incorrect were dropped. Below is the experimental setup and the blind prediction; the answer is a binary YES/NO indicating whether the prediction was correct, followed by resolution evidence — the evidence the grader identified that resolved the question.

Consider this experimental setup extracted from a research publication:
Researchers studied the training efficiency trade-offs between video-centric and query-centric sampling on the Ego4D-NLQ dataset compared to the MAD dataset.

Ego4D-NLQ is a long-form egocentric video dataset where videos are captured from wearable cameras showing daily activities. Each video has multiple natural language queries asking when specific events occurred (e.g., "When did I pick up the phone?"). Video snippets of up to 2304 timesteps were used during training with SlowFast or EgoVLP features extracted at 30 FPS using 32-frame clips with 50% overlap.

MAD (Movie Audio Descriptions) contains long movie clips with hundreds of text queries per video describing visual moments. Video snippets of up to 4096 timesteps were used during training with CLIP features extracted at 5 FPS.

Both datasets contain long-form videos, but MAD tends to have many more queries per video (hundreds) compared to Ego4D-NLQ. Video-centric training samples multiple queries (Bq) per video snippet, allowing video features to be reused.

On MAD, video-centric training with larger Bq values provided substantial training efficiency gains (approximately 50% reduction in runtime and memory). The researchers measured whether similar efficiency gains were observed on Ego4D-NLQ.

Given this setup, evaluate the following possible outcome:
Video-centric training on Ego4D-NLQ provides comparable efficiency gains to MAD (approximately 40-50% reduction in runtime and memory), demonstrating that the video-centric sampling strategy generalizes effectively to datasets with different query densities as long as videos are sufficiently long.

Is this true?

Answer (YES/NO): NO